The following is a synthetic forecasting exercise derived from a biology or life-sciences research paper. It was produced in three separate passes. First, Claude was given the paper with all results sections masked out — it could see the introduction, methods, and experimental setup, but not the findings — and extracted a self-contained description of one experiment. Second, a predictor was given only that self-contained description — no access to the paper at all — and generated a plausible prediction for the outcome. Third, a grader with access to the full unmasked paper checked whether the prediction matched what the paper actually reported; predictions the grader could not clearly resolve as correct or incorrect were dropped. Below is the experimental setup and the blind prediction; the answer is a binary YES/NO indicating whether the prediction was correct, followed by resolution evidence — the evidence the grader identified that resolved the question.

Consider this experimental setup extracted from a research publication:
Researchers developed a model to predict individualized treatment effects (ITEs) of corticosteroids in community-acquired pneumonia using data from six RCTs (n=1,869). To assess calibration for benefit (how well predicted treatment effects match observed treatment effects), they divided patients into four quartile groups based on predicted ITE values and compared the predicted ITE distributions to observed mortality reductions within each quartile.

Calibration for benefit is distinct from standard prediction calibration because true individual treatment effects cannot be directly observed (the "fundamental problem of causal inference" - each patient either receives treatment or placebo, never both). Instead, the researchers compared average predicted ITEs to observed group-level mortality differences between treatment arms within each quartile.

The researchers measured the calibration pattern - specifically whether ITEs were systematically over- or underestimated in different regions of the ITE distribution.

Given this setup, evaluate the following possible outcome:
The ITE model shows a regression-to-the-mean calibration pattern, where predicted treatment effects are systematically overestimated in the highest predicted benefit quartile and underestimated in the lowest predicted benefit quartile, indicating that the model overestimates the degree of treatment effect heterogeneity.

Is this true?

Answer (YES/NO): YES